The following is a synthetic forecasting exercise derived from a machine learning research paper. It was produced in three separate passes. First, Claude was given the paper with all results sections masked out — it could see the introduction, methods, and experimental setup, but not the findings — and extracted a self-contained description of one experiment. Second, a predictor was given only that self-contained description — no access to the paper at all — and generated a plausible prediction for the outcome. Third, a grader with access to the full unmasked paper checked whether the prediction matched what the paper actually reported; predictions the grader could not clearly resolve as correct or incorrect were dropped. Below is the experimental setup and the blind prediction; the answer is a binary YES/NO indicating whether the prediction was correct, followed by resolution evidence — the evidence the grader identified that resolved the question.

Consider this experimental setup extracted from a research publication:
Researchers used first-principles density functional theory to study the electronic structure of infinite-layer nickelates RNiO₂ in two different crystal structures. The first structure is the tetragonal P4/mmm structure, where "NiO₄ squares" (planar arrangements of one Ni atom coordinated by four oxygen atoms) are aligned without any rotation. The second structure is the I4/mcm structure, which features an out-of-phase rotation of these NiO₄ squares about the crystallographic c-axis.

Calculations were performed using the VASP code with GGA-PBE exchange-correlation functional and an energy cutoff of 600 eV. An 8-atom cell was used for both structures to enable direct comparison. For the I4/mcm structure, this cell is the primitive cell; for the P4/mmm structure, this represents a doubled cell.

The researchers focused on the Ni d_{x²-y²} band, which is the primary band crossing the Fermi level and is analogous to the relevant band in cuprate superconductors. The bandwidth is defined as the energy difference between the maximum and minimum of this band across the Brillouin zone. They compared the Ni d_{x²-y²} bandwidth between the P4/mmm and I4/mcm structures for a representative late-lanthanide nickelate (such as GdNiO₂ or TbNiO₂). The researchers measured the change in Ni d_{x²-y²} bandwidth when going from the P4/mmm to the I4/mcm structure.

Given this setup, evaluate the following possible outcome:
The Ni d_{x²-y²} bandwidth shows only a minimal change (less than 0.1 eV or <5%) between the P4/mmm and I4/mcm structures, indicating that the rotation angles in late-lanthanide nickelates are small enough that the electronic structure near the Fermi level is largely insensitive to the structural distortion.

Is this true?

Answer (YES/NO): NO